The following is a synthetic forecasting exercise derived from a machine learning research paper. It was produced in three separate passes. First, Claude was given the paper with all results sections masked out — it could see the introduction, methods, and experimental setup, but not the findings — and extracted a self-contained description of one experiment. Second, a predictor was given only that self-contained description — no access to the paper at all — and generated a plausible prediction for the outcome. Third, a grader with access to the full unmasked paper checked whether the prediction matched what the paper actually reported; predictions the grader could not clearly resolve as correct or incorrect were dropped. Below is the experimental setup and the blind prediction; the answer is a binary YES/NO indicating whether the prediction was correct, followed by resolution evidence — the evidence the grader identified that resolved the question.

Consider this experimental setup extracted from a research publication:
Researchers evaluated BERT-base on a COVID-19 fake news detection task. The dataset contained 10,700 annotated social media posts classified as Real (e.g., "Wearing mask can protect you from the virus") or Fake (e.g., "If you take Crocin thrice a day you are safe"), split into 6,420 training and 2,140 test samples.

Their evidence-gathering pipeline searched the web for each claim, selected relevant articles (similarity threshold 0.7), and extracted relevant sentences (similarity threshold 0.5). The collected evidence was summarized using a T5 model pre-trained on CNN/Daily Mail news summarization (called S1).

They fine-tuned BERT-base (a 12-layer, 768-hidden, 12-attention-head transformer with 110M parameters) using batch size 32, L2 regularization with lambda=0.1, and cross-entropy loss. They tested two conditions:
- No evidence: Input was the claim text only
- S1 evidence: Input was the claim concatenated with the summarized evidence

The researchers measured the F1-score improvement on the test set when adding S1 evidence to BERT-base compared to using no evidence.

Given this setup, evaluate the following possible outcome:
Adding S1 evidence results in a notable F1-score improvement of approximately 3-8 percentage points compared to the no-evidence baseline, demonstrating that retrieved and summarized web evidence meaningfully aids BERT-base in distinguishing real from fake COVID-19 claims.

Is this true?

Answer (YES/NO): NO